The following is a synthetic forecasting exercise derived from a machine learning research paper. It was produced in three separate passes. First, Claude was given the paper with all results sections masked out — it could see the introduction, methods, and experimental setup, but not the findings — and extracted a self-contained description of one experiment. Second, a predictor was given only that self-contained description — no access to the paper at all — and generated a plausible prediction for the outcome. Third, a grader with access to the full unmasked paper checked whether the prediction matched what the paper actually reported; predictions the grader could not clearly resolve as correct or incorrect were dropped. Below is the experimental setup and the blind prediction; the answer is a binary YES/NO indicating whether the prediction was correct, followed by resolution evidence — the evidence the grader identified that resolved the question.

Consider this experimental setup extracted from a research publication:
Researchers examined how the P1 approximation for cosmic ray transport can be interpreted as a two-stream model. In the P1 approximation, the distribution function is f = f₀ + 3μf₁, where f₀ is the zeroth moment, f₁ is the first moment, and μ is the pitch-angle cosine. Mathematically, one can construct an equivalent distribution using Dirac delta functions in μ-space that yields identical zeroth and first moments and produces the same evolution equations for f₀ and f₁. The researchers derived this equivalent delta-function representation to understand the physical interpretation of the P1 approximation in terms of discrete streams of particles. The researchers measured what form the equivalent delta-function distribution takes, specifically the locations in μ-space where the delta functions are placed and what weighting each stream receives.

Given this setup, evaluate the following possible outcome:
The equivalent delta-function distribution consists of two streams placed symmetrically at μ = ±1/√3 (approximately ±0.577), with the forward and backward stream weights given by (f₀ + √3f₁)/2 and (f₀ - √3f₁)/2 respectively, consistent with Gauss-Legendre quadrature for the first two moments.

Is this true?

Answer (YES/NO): NO